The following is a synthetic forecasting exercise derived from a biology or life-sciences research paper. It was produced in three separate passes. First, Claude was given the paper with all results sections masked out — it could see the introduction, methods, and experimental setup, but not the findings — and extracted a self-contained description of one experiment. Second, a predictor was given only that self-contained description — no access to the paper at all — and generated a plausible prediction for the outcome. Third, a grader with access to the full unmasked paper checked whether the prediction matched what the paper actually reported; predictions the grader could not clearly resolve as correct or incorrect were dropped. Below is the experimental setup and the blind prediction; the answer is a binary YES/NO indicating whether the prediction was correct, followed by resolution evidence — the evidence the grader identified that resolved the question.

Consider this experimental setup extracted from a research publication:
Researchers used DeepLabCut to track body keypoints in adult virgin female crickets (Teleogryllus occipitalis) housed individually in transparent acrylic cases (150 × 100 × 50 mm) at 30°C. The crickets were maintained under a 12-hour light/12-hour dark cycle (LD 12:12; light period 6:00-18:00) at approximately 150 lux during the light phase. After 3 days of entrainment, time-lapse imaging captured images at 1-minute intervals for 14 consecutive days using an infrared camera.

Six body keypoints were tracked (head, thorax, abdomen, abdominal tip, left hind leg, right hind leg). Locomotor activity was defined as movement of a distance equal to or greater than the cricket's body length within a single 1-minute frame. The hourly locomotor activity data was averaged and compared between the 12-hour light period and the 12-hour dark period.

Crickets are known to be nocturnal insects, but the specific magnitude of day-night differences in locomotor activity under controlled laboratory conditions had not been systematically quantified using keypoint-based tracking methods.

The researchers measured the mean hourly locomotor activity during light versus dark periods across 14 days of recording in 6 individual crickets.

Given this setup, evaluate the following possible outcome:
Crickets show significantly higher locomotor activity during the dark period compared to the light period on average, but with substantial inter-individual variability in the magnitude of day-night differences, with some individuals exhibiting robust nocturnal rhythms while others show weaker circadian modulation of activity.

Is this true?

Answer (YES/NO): NO